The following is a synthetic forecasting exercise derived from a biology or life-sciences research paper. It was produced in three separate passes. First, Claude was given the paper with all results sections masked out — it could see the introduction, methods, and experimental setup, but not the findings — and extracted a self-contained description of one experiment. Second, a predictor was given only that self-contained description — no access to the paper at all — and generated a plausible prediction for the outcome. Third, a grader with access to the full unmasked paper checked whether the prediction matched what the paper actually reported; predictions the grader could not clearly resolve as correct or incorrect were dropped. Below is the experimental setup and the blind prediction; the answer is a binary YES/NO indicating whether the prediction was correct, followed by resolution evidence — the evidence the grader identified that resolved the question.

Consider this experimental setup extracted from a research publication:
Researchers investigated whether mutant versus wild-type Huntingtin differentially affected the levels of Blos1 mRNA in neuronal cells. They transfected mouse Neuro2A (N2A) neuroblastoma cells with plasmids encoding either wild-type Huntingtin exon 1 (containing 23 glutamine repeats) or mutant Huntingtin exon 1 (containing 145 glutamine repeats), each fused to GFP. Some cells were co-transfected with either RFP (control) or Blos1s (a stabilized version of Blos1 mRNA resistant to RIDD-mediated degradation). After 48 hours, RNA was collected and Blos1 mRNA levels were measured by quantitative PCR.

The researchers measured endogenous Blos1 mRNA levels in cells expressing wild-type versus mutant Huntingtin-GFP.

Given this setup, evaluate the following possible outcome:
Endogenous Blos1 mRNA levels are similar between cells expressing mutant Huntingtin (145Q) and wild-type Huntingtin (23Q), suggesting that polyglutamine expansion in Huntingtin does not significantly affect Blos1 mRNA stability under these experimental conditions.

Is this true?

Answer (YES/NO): NO